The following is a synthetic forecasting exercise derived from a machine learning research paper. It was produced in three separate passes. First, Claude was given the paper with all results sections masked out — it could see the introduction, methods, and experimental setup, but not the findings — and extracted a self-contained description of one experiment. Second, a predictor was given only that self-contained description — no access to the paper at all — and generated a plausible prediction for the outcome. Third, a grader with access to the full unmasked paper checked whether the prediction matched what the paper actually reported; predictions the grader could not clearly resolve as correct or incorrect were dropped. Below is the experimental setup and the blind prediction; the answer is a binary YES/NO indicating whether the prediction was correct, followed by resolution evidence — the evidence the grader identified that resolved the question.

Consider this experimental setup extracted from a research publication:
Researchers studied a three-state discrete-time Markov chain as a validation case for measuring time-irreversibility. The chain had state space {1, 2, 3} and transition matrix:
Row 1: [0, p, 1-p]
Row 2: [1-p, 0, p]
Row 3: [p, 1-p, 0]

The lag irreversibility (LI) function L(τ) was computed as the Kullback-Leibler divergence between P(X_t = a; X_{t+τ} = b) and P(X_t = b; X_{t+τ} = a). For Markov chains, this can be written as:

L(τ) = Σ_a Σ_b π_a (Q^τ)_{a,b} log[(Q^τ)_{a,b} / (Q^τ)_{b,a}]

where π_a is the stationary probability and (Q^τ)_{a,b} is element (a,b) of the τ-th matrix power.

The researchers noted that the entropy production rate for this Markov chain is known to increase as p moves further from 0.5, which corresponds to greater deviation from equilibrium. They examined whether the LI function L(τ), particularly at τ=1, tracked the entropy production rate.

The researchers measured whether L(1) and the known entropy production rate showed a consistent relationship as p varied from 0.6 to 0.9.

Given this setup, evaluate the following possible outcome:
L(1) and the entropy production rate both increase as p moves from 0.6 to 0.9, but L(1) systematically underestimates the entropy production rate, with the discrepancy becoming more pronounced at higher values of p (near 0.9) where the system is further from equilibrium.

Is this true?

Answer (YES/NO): NO